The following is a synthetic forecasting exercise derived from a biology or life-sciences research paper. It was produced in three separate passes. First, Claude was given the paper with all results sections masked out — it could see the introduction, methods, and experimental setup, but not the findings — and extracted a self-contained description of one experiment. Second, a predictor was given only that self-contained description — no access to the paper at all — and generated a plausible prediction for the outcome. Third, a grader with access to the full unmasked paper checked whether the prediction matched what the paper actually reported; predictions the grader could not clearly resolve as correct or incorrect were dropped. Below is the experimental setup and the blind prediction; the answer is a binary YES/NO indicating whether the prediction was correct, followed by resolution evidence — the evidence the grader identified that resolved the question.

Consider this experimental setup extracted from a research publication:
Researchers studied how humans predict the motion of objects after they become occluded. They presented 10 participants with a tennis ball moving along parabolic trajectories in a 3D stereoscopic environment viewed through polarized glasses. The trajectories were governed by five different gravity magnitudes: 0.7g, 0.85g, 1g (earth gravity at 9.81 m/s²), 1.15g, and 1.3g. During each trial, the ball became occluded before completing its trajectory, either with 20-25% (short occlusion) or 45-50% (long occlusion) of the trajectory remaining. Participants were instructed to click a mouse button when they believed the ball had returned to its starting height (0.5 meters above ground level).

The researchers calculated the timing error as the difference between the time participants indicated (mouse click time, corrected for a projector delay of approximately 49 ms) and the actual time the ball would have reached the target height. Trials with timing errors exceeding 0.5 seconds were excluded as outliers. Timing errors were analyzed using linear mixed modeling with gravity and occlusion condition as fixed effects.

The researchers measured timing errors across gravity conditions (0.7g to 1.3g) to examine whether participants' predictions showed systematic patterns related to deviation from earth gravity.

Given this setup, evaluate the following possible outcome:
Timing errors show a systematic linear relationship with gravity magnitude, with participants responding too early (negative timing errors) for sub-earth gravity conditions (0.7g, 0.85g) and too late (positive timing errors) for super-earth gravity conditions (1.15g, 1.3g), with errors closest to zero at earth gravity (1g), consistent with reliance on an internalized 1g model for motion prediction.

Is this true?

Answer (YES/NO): YES